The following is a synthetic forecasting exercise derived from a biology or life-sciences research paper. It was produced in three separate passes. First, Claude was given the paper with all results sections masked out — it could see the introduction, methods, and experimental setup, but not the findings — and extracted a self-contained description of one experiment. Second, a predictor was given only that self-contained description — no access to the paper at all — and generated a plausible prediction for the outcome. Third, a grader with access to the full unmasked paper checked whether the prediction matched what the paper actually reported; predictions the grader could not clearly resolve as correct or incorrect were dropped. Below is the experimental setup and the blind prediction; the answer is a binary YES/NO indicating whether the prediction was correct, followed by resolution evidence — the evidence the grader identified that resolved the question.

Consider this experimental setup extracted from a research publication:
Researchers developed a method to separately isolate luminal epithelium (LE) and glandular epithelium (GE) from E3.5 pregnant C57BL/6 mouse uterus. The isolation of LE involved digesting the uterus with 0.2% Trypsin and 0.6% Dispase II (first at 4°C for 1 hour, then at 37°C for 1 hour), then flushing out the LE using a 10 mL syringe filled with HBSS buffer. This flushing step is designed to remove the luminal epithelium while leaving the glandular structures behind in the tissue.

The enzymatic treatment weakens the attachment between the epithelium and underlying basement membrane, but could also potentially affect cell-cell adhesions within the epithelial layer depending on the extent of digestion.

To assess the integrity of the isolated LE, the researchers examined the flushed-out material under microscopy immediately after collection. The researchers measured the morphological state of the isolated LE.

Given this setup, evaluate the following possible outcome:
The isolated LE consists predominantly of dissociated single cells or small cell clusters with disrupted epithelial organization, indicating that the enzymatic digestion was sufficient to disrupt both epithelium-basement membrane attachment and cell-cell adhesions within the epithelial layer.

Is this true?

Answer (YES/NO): NO